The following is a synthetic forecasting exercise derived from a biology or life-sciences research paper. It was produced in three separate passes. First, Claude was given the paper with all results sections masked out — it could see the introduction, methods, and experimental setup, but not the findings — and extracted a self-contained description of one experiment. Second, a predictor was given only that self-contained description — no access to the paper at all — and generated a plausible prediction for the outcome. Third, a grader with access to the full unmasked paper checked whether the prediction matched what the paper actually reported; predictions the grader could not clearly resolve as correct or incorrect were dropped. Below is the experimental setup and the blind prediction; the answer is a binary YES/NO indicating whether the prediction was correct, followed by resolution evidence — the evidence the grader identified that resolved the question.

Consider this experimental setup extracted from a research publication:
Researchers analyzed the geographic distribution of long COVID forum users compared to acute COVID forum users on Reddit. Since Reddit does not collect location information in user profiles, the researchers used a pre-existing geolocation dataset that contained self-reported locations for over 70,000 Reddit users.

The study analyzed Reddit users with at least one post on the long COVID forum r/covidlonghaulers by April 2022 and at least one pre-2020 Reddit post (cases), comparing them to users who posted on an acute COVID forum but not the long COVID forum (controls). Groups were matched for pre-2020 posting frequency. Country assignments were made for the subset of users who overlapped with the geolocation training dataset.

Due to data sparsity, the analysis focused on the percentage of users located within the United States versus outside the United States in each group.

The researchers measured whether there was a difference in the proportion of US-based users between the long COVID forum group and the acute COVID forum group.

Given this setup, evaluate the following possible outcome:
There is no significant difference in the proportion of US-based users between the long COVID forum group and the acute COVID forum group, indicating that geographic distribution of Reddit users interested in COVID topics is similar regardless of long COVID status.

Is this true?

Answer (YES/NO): YES